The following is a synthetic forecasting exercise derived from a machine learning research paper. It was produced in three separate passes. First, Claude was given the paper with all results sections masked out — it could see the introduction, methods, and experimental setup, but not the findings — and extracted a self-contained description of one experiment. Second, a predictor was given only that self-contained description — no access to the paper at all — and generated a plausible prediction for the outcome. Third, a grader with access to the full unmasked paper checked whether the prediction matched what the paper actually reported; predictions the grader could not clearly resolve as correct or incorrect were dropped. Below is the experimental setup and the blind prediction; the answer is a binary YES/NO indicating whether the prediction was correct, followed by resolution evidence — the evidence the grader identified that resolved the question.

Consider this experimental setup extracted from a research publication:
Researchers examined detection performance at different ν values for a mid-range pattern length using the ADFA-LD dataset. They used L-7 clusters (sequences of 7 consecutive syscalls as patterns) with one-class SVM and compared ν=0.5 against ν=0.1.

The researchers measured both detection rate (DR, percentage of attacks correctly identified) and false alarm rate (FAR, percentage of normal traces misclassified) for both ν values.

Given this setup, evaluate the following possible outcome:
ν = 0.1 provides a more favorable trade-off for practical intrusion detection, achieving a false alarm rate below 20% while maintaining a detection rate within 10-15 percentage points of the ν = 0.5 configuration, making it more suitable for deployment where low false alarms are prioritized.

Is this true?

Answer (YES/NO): NO